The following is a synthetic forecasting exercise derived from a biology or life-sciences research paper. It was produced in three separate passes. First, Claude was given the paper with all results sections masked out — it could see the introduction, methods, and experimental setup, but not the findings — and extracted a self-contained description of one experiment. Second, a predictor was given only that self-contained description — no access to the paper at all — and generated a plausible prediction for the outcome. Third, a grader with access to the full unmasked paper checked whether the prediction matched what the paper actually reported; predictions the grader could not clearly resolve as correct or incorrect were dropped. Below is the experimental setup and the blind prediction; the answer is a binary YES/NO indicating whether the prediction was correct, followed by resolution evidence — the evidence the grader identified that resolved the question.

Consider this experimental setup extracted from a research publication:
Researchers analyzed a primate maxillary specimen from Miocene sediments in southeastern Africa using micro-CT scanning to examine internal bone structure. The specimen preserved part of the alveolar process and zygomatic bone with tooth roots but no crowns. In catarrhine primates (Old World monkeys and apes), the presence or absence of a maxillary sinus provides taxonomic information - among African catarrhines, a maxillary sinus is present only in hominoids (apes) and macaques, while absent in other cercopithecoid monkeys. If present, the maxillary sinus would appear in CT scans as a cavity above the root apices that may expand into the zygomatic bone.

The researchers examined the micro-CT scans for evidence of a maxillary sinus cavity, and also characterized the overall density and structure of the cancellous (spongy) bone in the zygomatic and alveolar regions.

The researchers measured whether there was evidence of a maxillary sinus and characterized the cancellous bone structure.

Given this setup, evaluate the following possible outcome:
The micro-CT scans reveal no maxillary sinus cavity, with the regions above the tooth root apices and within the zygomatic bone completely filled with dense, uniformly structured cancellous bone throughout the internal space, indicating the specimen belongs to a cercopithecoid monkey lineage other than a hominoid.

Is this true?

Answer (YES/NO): NO